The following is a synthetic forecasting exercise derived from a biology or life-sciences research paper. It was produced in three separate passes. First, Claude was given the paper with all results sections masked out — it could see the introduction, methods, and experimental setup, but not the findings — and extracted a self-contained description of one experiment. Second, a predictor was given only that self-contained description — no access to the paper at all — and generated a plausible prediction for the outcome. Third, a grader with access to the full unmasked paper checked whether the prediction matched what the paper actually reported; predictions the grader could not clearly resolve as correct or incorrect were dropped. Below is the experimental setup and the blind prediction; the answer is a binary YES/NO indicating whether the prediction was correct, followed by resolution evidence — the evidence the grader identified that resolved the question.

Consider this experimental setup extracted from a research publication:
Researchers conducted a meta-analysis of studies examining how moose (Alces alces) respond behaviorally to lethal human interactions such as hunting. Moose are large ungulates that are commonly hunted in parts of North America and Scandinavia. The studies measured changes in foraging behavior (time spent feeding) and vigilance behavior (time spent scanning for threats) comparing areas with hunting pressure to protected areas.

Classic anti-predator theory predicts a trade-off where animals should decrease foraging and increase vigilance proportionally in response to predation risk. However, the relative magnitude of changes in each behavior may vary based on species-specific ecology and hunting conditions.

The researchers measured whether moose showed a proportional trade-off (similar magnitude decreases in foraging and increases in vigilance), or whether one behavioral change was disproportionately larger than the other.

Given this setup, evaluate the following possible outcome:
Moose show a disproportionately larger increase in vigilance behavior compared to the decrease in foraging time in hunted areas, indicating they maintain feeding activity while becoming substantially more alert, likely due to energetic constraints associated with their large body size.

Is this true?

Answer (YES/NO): NO